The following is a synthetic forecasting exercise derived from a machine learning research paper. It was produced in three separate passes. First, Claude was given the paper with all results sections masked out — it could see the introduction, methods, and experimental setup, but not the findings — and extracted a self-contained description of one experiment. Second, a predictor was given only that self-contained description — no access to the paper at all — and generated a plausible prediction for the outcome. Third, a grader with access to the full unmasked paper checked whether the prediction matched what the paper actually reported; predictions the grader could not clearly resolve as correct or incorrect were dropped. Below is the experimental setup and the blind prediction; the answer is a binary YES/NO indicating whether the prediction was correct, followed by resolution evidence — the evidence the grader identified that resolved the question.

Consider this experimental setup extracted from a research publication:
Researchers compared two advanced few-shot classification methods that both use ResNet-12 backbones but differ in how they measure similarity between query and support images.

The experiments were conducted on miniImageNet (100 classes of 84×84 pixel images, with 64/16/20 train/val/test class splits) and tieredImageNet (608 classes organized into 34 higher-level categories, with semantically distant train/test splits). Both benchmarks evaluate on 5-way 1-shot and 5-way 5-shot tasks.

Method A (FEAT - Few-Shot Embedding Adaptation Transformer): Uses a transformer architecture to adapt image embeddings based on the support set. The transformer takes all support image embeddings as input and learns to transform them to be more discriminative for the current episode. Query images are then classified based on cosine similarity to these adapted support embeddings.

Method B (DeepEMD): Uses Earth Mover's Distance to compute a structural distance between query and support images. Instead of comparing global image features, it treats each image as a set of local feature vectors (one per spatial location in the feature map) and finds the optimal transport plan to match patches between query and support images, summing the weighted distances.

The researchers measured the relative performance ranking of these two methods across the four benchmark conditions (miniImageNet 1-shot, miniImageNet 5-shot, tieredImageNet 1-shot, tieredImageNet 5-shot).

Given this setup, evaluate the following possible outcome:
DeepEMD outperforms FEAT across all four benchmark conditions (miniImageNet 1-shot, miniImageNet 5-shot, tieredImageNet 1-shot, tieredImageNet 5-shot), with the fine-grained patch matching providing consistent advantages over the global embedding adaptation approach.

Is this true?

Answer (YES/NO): NO